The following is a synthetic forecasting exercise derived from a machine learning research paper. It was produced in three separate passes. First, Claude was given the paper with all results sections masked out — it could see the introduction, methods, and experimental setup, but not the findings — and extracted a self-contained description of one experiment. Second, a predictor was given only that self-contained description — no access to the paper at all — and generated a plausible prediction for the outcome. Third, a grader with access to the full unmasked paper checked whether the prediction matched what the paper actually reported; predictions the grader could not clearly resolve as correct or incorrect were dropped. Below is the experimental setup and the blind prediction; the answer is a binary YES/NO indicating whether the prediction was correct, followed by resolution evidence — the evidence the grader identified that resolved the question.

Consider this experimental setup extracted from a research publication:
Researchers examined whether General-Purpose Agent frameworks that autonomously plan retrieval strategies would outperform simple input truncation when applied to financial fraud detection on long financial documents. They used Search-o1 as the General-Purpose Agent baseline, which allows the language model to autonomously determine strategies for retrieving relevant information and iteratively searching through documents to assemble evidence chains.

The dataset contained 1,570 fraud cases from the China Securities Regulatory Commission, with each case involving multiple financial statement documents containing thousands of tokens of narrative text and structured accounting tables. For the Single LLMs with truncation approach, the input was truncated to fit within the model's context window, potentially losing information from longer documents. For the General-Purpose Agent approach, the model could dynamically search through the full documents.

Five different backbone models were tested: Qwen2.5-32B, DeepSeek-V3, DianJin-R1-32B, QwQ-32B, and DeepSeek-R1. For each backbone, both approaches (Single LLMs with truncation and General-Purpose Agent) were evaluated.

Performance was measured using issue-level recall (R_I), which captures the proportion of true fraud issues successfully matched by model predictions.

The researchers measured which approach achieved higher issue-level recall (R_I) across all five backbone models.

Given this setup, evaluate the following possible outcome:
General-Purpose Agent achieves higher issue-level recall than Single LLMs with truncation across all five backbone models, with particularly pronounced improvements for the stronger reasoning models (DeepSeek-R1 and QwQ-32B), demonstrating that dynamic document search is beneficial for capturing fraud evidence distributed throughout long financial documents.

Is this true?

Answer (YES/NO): NO